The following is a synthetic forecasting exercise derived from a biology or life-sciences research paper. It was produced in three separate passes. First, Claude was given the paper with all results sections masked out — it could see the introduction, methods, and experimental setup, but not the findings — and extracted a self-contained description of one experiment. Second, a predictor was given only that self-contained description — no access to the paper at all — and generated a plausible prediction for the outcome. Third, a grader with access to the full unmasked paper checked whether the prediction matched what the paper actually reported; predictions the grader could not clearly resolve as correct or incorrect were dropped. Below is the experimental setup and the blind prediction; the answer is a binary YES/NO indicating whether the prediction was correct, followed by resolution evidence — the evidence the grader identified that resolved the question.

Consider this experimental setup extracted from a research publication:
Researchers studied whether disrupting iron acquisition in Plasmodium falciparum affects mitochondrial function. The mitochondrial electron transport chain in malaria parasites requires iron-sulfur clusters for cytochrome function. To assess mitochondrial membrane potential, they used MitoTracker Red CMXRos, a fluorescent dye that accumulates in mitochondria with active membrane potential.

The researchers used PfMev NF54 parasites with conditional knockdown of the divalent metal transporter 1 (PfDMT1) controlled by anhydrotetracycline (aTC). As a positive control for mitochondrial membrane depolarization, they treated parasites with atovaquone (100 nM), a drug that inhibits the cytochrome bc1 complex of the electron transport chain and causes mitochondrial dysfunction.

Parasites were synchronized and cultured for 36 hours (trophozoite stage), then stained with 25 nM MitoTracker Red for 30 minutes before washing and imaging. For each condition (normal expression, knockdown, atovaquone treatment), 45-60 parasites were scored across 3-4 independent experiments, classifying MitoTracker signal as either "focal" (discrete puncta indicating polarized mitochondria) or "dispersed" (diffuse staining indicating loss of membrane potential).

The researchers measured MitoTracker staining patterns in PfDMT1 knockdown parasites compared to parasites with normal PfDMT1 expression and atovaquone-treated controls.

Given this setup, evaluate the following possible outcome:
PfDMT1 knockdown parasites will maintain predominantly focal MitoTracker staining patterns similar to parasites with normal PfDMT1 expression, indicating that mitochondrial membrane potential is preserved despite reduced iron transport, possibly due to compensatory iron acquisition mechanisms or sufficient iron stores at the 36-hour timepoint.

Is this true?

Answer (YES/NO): YES